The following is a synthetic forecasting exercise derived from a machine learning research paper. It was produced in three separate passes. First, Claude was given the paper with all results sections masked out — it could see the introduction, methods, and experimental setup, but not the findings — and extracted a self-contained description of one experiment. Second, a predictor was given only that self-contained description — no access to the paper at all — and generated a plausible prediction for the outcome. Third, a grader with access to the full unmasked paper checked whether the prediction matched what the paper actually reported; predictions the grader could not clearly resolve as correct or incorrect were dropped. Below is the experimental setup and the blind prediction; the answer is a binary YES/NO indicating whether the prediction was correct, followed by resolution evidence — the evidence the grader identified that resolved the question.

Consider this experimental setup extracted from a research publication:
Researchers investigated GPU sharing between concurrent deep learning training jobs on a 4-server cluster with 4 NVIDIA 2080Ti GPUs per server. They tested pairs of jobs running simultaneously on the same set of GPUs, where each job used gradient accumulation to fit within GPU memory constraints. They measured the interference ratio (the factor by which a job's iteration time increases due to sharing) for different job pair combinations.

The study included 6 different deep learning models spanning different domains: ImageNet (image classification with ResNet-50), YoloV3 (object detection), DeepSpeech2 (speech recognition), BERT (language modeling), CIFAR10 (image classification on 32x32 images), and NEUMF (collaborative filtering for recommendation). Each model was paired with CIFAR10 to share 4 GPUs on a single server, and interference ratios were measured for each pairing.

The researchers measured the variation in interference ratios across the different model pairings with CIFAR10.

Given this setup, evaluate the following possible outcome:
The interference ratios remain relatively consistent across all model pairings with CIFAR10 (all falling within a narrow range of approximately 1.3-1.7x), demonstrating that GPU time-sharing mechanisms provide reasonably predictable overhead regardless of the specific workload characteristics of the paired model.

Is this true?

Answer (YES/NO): NO